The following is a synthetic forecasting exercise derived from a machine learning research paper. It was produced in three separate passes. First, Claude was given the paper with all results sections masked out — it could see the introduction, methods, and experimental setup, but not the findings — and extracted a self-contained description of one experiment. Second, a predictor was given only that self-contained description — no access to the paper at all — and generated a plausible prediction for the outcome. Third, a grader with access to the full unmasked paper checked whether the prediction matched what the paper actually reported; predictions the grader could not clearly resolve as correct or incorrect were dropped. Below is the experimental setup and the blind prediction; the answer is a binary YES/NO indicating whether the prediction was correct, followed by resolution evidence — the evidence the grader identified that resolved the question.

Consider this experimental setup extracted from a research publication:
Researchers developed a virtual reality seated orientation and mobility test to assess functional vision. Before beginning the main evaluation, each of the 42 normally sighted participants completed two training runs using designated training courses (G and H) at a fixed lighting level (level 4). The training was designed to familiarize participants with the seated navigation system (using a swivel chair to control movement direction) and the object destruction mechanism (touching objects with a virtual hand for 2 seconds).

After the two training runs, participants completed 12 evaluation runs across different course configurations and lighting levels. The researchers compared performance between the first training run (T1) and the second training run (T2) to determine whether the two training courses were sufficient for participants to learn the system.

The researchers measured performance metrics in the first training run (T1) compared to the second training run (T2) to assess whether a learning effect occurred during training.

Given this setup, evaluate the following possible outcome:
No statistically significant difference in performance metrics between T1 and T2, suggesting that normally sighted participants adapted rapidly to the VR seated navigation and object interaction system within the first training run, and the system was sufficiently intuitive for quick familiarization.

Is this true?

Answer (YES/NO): NO